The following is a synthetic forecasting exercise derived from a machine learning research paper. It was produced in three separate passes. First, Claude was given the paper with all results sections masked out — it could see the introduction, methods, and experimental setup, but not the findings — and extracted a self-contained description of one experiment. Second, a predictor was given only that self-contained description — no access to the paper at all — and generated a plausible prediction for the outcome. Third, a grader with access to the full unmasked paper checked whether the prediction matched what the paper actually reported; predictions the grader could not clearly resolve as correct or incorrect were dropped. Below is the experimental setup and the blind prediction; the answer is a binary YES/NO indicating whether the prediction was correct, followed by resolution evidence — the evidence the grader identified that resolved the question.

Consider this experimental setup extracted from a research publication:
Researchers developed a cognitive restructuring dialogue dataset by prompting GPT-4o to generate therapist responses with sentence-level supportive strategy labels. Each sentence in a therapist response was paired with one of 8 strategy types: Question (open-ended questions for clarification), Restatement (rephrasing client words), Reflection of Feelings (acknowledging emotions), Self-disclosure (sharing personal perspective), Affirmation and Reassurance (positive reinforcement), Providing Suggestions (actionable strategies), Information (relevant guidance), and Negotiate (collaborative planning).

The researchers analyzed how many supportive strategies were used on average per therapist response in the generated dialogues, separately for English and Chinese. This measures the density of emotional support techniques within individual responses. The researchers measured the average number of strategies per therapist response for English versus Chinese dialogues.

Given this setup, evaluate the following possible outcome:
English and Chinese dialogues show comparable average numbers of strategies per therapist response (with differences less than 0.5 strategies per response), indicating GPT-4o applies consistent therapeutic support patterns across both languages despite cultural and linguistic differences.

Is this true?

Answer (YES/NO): YES